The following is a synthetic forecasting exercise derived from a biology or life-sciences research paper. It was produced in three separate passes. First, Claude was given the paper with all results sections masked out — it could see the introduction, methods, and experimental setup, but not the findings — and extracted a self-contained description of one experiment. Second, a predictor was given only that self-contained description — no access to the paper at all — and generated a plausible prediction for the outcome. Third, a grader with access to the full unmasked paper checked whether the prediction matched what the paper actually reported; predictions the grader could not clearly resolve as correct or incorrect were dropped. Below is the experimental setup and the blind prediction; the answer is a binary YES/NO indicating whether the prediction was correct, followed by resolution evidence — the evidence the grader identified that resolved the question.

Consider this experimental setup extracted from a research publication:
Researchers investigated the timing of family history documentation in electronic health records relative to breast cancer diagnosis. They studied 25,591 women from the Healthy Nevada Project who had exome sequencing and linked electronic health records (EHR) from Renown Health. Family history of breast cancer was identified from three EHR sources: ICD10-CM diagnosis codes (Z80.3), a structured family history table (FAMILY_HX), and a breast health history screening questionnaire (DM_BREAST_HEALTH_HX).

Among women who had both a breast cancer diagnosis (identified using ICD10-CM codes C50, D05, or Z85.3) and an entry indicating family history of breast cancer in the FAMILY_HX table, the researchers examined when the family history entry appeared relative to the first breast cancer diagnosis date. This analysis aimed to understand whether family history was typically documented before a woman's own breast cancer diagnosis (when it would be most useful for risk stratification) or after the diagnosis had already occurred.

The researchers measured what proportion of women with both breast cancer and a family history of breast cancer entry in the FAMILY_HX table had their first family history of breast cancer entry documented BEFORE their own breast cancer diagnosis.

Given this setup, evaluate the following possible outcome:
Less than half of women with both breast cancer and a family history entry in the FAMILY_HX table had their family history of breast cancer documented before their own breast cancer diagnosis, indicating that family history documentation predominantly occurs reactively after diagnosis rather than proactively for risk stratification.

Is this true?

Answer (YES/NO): YES